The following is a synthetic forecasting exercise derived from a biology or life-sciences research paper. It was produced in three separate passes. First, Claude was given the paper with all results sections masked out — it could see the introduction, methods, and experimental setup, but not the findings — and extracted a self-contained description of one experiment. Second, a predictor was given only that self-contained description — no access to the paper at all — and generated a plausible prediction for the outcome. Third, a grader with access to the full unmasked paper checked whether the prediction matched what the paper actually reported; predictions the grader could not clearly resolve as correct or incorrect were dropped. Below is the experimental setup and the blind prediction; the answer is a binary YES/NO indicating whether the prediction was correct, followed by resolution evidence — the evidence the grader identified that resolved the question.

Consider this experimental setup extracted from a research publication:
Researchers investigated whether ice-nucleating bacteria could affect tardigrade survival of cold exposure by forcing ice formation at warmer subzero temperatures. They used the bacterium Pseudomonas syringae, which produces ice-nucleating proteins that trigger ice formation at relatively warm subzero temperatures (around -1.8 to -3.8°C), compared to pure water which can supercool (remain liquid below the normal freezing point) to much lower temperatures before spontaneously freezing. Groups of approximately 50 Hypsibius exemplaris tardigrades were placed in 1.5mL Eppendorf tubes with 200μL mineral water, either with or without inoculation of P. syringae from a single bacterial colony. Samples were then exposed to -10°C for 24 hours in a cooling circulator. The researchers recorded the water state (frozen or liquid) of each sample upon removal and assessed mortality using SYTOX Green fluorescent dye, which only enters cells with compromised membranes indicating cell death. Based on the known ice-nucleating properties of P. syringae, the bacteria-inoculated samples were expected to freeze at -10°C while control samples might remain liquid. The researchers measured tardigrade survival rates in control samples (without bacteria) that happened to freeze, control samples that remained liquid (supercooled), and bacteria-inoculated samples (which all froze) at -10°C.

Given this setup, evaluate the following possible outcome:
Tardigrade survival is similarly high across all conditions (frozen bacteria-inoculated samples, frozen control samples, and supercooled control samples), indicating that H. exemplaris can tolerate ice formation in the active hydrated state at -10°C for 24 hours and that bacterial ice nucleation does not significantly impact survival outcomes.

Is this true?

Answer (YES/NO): YES